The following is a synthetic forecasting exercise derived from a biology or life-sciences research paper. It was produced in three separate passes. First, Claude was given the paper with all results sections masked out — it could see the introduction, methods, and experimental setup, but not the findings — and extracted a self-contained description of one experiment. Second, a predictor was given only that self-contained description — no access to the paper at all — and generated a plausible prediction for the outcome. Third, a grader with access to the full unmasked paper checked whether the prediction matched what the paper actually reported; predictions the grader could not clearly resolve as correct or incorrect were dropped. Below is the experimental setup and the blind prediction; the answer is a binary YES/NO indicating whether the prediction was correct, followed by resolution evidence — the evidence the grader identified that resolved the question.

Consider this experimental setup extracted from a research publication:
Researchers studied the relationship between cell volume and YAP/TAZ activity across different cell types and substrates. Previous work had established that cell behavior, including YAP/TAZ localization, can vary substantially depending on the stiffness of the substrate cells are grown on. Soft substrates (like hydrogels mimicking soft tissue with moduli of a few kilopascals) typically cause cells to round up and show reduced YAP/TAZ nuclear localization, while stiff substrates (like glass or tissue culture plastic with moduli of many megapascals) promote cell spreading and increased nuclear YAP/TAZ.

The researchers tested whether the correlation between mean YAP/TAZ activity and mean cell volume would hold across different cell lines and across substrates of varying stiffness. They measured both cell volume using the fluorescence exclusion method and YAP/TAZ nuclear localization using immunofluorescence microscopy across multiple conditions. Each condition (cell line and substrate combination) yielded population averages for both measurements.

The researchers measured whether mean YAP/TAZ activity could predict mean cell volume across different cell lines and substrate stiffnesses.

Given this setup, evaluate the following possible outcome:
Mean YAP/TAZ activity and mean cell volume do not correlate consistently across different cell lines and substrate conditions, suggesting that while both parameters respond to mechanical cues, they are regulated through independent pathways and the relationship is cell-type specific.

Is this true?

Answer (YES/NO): NO